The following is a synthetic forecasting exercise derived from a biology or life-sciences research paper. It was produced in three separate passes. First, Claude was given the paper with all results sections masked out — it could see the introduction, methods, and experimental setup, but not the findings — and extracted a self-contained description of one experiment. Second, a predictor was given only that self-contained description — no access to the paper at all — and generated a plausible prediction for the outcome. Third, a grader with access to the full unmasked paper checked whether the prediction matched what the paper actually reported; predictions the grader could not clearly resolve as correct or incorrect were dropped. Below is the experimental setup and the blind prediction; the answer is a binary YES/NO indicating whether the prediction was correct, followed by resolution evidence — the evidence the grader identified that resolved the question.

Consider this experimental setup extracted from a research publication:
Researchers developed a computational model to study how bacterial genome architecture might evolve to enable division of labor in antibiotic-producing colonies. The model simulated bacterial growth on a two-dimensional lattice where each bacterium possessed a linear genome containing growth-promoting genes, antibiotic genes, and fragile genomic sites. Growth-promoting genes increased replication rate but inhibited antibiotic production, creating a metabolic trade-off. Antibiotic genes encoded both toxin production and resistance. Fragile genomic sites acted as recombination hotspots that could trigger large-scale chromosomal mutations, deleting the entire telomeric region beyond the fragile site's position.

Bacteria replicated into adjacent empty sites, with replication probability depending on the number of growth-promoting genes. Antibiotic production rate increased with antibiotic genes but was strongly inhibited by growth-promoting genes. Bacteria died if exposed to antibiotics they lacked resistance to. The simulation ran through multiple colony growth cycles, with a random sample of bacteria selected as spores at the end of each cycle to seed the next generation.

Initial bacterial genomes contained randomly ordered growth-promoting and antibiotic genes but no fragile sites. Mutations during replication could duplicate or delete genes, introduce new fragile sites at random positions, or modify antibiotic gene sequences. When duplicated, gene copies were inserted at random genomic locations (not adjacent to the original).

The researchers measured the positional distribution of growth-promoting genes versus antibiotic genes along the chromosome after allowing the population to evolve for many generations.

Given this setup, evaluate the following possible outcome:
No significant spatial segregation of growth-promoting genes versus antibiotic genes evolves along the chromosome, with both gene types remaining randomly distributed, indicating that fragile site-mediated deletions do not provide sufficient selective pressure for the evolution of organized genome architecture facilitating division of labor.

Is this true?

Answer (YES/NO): NO